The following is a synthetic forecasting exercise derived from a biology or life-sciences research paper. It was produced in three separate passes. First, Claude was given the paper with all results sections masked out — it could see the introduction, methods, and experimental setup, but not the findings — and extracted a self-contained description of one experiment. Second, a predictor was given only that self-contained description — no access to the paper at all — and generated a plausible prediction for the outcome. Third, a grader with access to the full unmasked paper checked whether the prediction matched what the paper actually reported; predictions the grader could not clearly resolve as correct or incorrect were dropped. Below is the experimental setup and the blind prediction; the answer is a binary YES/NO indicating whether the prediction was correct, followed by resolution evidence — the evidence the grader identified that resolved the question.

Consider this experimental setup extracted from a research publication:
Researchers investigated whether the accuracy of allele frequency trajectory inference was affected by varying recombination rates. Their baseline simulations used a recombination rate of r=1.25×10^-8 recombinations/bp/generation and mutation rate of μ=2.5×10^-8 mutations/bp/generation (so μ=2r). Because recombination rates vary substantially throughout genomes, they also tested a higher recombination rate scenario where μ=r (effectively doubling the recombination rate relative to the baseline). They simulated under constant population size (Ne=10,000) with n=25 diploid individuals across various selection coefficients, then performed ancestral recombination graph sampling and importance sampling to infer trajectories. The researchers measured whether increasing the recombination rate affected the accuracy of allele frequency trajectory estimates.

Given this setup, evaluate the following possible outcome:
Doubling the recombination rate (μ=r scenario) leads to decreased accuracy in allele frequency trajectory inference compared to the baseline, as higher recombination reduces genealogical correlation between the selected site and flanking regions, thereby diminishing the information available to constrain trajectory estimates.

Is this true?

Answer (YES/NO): NO